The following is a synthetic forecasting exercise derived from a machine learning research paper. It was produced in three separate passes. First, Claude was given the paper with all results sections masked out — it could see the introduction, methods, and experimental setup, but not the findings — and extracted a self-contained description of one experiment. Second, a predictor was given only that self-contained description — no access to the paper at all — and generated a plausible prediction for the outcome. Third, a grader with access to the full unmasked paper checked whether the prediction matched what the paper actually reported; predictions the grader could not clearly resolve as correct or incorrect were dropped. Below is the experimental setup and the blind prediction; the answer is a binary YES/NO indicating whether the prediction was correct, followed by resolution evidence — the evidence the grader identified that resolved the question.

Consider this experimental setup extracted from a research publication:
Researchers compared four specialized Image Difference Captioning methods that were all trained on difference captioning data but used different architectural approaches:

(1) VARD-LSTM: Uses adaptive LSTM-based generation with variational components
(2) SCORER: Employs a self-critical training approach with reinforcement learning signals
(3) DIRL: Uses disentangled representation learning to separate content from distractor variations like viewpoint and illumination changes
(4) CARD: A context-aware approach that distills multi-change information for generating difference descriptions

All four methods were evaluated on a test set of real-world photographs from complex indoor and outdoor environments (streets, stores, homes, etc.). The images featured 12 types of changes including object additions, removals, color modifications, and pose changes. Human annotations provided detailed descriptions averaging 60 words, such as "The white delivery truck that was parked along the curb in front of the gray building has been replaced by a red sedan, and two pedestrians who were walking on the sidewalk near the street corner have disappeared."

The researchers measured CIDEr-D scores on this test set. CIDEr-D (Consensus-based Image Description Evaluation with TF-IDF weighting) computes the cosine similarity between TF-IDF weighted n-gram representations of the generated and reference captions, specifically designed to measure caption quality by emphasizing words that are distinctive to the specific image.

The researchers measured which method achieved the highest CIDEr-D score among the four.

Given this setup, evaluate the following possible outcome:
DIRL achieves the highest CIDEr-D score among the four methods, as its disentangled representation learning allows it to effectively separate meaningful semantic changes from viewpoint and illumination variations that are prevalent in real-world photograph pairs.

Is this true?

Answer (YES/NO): NO